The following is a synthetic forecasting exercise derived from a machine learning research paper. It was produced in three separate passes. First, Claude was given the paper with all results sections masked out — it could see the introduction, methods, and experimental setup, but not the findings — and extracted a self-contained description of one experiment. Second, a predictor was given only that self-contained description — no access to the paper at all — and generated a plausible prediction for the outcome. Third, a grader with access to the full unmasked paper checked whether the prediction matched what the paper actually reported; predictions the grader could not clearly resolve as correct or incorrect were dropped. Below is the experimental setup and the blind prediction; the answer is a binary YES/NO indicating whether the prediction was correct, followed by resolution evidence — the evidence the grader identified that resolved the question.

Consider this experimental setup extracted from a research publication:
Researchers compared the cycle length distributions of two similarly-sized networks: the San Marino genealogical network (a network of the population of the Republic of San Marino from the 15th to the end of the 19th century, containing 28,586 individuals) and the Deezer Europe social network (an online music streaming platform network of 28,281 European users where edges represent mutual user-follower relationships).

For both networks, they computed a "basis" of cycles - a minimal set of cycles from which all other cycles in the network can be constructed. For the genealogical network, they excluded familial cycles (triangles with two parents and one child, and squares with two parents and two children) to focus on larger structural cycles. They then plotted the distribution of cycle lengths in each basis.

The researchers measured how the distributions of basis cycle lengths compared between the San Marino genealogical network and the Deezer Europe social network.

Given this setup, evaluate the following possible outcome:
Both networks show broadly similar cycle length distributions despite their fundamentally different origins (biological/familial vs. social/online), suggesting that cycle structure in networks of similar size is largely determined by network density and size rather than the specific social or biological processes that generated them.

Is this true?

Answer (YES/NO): NO